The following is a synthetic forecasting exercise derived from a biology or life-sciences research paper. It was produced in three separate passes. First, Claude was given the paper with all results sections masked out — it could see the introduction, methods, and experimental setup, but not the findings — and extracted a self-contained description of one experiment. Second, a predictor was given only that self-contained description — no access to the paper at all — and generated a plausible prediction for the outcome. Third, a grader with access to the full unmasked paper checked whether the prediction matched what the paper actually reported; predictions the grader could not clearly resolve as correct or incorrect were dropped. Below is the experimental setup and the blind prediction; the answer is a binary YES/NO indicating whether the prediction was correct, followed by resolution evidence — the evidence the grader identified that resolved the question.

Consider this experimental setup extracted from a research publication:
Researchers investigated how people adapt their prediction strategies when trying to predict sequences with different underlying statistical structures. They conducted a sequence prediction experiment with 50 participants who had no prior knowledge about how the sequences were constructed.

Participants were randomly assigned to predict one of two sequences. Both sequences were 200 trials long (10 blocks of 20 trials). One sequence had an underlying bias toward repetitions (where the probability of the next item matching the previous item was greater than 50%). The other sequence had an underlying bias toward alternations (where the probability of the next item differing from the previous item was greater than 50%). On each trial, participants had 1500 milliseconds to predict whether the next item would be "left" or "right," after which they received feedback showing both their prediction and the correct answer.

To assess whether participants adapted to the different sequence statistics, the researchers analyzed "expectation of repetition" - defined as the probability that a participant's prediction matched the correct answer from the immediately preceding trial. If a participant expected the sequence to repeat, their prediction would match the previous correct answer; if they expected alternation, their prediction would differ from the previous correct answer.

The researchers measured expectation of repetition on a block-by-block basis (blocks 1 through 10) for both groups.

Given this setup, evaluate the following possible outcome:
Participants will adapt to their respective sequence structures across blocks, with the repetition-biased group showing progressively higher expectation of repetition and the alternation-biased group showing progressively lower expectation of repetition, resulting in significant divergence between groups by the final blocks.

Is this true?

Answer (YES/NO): NO